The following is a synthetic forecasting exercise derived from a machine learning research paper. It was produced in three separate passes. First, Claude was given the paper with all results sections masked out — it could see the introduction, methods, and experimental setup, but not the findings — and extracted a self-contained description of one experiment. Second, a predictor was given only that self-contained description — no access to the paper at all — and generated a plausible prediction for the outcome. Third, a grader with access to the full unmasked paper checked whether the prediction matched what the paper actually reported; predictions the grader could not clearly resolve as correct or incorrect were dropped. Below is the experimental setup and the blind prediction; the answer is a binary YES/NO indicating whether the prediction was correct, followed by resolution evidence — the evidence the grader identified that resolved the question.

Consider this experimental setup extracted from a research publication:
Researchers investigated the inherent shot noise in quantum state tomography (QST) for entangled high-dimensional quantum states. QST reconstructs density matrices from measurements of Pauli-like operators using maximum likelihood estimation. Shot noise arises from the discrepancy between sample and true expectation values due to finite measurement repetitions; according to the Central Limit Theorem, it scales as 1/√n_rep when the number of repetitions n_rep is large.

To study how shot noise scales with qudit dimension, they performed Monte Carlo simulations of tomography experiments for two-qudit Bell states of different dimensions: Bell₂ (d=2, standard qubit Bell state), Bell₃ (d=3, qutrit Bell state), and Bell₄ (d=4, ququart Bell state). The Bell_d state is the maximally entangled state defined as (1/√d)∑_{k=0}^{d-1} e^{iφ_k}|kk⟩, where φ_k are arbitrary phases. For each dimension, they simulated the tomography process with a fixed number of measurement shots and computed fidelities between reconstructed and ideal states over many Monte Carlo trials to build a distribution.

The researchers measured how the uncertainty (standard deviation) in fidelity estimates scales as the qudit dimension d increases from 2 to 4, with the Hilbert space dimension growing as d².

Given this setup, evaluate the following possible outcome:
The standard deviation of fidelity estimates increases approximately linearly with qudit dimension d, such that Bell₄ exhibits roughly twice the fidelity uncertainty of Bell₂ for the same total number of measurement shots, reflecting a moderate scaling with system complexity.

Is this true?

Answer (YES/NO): YES